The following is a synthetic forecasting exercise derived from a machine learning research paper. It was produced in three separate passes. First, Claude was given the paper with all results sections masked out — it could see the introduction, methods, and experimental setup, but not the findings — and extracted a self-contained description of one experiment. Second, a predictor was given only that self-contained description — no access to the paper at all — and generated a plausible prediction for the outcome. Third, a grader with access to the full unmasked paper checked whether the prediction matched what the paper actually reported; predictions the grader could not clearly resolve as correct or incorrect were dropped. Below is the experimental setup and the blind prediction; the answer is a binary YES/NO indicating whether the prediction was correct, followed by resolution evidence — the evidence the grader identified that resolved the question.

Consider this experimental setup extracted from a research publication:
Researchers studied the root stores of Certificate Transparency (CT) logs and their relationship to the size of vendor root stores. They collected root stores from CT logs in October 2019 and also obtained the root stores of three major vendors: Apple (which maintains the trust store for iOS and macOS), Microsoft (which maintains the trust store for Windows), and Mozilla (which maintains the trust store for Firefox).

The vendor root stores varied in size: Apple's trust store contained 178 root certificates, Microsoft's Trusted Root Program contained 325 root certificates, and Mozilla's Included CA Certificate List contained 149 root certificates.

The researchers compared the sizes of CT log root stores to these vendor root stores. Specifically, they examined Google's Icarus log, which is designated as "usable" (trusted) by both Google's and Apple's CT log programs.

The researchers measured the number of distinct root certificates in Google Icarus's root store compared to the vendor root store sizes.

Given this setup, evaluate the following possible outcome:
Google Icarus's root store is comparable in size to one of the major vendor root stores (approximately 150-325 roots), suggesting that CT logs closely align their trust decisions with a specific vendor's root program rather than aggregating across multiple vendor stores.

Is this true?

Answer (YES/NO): NO